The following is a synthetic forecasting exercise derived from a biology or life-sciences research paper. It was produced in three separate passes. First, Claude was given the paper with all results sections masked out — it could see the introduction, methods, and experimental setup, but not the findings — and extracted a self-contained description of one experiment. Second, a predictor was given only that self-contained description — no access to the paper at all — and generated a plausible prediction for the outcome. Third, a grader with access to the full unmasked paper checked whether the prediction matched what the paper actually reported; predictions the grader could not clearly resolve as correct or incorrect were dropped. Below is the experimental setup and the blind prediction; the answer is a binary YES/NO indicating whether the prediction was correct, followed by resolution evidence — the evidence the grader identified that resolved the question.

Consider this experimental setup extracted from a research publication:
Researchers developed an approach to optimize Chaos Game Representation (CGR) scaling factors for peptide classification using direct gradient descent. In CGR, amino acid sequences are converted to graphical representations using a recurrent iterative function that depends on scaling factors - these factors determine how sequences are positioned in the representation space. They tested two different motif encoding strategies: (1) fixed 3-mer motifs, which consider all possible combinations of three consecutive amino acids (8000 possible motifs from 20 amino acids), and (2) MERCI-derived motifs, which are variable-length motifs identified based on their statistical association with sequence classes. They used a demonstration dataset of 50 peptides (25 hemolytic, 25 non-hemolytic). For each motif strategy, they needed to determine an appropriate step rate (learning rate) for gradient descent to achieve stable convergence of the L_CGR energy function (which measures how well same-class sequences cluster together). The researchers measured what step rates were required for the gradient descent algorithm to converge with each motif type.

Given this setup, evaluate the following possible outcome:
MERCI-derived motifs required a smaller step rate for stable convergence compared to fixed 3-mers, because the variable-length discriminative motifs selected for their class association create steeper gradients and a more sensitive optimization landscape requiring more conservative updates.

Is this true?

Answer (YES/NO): NO